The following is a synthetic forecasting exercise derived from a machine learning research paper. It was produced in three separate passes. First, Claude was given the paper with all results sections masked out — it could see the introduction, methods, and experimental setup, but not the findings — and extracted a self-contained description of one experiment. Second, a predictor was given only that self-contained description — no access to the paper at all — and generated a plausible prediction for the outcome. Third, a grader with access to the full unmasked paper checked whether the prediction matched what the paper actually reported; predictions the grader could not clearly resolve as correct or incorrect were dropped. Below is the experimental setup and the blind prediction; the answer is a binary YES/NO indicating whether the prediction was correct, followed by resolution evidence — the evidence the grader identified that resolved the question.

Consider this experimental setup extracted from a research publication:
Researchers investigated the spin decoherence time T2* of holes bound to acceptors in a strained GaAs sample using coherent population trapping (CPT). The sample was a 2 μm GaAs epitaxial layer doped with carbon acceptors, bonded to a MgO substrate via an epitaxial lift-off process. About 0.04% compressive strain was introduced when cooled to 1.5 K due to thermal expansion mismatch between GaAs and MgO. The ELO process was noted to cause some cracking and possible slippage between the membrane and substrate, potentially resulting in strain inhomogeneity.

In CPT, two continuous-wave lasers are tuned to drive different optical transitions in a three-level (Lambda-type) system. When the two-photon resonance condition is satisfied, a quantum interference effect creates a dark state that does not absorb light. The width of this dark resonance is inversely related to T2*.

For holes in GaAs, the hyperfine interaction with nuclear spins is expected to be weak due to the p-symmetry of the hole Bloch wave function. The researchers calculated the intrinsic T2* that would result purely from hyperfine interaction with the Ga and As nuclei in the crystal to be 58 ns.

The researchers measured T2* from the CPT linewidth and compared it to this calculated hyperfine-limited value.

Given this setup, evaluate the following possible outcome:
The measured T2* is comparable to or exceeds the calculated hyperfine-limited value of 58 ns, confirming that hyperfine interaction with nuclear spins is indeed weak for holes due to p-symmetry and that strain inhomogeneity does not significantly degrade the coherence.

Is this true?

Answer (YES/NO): NO